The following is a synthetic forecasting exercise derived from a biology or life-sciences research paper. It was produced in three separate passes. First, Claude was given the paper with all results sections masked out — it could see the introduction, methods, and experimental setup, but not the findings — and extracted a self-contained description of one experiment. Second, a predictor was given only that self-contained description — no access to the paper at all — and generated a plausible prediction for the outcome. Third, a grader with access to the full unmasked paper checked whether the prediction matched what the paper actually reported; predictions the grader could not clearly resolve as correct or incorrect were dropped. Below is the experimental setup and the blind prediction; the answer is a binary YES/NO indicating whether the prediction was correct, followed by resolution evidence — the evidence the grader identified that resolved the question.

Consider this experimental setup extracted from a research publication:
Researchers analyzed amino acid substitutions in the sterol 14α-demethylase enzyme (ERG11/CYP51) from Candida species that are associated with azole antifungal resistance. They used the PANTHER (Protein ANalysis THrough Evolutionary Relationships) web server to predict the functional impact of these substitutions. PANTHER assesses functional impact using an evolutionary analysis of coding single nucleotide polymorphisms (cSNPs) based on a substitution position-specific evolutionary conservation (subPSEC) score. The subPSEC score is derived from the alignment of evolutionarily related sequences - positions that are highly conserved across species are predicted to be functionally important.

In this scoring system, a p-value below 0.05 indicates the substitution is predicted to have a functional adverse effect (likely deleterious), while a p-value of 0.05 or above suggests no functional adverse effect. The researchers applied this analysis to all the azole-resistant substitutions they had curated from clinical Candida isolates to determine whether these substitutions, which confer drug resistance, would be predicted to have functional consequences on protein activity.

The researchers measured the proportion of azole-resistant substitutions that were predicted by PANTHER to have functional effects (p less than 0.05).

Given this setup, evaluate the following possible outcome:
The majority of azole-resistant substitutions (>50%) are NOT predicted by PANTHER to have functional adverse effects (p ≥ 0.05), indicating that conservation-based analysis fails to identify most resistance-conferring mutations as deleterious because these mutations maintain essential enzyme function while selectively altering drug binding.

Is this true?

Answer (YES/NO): NO